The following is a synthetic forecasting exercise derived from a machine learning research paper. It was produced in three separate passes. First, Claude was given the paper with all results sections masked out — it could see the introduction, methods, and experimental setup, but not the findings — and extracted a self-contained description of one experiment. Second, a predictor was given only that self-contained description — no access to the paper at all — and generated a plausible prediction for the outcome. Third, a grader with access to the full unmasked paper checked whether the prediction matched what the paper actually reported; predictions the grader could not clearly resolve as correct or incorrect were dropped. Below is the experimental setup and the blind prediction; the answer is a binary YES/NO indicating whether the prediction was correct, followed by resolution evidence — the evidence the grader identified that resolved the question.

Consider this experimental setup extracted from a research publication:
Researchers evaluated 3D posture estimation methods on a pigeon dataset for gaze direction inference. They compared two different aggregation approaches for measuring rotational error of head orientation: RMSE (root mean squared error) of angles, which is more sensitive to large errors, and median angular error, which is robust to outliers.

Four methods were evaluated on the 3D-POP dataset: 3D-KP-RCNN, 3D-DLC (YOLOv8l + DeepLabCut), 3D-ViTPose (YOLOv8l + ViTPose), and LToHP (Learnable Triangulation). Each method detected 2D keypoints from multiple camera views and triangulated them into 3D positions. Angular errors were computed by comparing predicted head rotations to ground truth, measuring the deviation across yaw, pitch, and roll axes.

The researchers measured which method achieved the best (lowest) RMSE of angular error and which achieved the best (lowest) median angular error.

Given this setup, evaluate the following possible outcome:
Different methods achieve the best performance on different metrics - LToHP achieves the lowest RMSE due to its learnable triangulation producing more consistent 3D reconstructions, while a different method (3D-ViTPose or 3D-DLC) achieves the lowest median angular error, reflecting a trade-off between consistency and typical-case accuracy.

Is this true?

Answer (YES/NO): YES